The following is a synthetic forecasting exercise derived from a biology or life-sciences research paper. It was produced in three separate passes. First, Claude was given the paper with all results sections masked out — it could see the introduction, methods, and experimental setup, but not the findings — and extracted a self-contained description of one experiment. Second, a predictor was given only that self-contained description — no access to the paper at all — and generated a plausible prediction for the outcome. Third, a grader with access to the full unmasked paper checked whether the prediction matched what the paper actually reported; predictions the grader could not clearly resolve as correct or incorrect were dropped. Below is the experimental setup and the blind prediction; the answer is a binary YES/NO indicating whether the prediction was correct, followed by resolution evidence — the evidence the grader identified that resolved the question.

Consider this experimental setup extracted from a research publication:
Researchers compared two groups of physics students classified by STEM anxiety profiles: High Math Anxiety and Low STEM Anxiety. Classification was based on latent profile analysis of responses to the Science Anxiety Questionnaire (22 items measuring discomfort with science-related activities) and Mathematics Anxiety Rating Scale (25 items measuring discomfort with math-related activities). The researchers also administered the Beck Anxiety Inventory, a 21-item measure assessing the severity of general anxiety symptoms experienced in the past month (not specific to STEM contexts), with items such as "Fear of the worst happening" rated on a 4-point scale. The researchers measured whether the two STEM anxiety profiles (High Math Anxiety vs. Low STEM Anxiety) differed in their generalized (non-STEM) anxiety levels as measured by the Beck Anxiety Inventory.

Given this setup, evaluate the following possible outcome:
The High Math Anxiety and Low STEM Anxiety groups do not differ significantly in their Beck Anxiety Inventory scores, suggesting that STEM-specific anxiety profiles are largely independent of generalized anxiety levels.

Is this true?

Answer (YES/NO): NO